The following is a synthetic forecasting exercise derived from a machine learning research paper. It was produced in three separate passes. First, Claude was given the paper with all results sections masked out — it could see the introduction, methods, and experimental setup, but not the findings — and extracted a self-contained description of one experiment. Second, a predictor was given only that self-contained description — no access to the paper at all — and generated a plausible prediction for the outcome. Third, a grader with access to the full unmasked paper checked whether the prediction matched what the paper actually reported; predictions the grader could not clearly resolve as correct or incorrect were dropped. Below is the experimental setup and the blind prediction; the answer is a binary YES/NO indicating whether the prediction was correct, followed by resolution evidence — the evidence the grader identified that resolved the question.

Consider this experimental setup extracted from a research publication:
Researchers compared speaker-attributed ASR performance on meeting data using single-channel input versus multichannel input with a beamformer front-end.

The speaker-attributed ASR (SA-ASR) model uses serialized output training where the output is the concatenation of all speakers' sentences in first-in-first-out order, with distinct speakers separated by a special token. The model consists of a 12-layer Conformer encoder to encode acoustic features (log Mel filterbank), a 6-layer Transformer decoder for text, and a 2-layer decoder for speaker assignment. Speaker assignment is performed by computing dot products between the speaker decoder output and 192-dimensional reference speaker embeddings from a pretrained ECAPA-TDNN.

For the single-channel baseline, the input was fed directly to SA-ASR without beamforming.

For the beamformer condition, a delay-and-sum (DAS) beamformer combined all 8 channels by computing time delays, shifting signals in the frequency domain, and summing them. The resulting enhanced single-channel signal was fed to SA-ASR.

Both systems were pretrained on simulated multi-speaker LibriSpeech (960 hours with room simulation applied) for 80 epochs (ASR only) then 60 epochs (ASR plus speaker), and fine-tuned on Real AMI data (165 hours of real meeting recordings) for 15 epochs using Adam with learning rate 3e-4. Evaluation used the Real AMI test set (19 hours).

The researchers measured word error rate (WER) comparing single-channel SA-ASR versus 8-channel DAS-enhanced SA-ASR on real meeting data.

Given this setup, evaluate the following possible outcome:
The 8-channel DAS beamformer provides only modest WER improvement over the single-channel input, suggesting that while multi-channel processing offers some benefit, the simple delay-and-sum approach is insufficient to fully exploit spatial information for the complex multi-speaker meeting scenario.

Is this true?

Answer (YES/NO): NO